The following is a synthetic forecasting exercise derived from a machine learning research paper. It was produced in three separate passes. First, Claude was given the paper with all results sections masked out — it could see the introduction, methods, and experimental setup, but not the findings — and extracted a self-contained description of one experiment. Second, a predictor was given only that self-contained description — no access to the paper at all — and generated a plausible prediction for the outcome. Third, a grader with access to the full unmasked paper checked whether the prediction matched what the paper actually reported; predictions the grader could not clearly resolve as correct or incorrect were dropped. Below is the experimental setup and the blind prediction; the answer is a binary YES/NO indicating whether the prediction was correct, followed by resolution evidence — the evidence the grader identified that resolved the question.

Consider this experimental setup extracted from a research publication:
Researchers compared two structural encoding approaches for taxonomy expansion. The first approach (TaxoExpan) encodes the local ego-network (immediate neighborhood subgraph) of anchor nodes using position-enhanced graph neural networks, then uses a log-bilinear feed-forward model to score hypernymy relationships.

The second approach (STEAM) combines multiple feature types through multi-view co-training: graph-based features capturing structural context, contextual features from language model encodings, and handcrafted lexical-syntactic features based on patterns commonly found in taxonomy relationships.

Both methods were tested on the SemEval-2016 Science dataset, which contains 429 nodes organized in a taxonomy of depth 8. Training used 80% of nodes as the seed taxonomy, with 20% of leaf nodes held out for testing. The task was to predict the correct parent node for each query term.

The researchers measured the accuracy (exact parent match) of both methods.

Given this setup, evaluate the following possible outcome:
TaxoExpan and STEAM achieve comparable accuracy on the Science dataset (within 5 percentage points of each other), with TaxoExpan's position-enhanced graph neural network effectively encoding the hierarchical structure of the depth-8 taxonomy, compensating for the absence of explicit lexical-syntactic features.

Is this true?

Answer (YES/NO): NO